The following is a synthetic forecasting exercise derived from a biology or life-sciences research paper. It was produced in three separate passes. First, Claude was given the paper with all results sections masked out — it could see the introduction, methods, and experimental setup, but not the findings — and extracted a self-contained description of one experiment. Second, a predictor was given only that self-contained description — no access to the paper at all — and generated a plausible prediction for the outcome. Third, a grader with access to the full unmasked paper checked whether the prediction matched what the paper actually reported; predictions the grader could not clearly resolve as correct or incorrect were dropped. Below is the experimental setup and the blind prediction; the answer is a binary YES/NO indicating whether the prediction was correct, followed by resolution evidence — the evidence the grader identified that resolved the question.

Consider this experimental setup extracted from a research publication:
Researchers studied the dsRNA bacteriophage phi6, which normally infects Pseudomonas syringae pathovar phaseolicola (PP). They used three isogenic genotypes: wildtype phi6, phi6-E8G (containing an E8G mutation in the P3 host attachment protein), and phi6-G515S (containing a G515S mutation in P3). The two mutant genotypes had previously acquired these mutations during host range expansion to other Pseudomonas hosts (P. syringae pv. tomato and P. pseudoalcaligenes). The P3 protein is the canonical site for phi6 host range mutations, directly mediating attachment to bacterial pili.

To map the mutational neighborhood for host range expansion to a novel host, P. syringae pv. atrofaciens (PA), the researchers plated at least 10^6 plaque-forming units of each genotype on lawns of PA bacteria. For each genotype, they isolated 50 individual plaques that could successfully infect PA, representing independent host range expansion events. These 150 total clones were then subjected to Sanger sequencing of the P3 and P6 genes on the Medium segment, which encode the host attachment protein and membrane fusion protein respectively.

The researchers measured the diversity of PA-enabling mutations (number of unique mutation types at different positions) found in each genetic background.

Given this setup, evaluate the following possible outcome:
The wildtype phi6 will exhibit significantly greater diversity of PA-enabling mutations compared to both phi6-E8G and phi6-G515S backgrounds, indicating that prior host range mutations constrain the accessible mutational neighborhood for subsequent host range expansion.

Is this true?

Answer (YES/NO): YES